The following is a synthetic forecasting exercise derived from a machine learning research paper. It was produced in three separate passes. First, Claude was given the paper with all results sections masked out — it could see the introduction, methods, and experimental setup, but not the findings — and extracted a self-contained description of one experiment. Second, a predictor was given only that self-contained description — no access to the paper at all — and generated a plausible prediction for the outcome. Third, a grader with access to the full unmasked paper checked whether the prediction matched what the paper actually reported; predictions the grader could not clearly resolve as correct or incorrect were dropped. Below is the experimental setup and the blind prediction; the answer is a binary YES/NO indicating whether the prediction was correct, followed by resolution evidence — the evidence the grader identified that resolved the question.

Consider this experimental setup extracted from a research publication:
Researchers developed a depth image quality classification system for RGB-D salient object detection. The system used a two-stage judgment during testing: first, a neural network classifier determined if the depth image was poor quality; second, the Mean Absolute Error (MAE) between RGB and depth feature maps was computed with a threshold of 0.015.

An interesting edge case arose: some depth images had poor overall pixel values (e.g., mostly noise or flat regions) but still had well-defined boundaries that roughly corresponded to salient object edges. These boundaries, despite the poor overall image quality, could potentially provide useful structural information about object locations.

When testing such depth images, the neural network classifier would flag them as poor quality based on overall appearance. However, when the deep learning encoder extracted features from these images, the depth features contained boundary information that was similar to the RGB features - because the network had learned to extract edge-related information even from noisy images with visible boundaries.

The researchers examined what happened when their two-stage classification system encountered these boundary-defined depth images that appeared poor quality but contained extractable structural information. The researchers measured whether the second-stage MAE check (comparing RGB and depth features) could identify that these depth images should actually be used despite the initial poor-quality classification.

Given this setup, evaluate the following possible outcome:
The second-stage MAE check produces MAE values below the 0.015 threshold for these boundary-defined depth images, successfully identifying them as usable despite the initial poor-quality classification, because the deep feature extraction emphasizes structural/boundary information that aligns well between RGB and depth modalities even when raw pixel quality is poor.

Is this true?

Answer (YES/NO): YES